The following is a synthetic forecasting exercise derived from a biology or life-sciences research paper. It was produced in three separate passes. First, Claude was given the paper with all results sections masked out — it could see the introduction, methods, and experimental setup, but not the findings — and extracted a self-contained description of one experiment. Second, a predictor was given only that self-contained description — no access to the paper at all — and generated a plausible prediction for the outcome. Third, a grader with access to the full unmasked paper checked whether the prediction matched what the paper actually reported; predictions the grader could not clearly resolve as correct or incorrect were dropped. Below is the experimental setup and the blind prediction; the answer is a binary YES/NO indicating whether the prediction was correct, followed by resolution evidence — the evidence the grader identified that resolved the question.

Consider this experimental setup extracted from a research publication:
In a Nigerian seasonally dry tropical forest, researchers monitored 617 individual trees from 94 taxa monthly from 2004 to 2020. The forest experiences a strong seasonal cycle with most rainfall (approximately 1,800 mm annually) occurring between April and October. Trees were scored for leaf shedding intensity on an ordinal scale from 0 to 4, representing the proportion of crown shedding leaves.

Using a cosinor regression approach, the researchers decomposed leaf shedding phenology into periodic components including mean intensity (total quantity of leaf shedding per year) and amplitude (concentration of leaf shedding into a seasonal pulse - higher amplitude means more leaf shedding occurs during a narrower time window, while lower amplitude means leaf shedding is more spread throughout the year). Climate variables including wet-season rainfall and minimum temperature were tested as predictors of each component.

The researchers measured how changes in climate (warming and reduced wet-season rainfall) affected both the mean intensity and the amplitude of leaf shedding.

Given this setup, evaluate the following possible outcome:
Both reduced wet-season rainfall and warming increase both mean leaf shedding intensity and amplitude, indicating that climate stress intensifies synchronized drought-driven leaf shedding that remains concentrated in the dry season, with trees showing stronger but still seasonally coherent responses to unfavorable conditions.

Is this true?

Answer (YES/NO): NO